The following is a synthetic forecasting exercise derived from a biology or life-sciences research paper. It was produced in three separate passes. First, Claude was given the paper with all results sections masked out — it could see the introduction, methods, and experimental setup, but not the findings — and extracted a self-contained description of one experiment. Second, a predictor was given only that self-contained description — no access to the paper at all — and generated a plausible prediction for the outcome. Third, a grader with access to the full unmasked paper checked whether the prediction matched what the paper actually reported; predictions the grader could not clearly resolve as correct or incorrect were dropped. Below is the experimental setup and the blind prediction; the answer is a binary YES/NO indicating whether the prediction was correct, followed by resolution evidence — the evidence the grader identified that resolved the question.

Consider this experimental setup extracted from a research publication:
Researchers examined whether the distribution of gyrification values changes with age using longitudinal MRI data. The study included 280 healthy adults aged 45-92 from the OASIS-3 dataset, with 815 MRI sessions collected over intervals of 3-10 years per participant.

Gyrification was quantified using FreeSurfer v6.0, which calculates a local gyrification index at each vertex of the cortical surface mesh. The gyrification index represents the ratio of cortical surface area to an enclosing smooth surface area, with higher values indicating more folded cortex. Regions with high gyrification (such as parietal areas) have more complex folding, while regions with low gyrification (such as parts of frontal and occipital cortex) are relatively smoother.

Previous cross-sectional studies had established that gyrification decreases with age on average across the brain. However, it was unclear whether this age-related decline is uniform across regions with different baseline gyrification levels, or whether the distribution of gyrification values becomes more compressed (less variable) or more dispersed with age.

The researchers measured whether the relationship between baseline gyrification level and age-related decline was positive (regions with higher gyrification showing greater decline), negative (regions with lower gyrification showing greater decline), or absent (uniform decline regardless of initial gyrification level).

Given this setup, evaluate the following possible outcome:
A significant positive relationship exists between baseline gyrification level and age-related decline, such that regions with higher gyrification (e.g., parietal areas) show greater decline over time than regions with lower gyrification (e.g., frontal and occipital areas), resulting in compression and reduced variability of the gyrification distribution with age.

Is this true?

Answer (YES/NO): NO